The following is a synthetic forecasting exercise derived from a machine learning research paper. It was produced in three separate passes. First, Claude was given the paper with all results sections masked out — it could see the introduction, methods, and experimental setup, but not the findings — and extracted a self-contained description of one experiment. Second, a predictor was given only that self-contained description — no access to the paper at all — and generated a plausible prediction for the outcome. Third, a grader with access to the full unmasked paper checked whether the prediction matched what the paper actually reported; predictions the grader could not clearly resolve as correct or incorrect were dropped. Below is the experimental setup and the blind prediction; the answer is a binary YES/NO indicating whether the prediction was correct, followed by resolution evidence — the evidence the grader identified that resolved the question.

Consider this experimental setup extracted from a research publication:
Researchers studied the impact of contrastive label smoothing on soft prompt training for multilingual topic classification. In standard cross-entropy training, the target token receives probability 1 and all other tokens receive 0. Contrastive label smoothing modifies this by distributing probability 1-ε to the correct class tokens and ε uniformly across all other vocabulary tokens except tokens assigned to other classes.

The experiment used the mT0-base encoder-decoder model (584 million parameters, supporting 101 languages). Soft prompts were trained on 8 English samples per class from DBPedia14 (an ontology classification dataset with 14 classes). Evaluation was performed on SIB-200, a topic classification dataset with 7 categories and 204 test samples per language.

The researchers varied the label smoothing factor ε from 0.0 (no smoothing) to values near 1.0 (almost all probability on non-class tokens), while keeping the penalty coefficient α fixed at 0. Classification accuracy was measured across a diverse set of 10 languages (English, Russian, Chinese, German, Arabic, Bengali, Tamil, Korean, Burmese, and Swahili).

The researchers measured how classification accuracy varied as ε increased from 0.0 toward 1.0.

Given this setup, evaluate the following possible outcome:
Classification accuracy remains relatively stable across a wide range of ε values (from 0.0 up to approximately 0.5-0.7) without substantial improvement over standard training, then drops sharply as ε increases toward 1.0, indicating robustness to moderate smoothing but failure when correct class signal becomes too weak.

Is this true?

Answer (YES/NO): NO